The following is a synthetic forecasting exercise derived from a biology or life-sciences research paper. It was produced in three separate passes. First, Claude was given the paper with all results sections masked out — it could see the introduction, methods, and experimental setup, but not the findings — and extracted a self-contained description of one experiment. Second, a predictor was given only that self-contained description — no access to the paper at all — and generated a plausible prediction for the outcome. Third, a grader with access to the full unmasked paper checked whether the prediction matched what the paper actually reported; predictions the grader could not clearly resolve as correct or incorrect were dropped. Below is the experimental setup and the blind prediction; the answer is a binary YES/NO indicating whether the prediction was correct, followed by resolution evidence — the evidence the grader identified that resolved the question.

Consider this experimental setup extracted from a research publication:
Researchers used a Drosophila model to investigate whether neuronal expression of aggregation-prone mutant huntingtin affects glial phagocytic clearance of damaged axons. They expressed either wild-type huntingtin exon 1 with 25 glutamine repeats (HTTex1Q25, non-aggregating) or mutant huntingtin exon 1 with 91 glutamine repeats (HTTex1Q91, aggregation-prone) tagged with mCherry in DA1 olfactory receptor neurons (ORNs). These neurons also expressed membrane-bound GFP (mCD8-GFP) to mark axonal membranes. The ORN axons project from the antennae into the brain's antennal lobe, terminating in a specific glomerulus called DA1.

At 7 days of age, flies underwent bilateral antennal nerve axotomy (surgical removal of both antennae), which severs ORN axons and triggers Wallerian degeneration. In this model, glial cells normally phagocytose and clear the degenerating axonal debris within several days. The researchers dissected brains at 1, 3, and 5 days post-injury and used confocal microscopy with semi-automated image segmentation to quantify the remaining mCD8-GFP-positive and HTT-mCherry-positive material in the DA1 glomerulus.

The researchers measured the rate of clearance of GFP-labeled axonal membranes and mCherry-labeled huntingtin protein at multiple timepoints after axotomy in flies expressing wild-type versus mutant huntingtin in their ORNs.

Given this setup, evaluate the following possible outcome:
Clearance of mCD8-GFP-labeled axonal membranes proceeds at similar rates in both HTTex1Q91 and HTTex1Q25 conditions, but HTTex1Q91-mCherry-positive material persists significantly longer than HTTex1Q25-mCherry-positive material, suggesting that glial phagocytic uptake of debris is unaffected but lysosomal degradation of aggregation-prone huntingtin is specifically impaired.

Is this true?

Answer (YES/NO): NO